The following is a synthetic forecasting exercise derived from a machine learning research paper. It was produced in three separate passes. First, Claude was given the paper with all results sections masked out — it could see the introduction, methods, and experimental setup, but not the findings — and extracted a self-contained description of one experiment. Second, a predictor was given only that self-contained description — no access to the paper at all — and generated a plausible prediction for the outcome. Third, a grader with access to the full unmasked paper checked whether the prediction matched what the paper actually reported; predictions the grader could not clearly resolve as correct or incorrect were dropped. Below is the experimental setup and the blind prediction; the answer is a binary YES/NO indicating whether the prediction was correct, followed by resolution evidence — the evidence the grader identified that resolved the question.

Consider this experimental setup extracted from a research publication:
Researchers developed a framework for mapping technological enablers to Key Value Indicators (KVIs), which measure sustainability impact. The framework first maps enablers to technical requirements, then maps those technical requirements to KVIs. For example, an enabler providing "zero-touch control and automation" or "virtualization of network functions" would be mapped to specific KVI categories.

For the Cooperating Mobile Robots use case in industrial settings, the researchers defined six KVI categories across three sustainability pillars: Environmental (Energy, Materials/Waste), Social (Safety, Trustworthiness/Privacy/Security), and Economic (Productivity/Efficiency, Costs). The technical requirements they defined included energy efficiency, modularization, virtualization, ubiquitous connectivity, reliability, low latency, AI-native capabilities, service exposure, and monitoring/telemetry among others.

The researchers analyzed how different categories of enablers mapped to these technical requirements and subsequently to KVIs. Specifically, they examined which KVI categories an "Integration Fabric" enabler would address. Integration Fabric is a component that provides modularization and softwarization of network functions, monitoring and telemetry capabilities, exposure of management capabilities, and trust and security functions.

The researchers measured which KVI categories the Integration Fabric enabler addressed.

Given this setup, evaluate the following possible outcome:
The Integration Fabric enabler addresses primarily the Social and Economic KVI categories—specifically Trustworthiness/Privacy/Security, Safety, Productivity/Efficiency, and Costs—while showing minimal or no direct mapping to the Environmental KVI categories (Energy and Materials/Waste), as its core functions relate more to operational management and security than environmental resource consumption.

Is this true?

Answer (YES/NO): NO